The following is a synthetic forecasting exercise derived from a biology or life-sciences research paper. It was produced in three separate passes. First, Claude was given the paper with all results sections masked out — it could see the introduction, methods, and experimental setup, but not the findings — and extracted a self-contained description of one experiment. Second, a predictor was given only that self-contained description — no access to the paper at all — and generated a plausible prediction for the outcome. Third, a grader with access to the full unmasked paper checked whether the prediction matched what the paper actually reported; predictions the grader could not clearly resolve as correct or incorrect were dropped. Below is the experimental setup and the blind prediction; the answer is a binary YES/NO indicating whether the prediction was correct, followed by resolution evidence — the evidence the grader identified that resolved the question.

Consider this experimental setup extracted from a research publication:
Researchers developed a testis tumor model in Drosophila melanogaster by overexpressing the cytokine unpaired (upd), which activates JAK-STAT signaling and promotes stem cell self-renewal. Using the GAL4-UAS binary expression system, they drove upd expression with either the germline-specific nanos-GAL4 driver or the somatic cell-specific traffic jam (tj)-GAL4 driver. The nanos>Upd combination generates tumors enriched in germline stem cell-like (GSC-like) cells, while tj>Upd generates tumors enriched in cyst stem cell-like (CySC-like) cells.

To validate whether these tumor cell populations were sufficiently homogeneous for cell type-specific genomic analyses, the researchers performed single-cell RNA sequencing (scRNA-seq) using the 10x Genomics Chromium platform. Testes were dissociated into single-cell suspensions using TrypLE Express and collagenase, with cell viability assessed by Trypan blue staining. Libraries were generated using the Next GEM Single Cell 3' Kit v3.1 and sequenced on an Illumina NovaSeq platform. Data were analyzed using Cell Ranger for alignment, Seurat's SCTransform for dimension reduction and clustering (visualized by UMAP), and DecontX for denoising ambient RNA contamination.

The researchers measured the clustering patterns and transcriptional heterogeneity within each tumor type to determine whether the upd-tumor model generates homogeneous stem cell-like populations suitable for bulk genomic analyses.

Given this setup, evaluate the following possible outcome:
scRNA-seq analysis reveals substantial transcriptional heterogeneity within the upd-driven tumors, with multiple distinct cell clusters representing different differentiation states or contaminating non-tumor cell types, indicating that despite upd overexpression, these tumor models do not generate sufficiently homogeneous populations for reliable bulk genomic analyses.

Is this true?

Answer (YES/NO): NO